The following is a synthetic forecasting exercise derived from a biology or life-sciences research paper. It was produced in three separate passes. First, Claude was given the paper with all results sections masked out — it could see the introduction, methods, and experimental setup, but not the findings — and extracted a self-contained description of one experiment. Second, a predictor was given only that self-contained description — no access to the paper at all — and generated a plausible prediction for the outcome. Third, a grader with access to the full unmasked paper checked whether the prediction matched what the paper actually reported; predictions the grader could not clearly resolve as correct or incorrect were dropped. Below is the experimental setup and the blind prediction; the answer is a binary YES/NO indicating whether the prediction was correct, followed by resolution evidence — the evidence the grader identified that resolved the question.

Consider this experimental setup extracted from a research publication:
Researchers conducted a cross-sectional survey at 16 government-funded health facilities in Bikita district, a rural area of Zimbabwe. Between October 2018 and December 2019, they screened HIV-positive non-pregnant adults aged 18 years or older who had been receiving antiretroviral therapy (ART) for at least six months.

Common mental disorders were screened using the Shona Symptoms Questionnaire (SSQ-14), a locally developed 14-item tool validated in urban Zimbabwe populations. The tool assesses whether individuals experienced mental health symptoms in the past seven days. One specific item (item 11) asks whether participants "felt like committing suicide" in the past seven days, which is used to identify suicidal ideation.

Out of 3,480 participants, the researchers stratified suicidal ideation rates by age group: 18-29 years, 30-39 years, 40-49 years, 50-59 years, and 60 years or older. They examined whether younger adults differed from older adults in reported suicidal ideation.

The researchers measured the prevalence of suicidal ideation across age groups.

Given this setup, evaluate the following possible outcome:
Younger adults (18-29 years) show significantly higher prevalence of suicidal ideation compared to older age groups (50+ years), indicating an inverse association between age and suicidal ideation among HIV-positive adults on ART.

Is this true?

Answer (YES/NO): NO